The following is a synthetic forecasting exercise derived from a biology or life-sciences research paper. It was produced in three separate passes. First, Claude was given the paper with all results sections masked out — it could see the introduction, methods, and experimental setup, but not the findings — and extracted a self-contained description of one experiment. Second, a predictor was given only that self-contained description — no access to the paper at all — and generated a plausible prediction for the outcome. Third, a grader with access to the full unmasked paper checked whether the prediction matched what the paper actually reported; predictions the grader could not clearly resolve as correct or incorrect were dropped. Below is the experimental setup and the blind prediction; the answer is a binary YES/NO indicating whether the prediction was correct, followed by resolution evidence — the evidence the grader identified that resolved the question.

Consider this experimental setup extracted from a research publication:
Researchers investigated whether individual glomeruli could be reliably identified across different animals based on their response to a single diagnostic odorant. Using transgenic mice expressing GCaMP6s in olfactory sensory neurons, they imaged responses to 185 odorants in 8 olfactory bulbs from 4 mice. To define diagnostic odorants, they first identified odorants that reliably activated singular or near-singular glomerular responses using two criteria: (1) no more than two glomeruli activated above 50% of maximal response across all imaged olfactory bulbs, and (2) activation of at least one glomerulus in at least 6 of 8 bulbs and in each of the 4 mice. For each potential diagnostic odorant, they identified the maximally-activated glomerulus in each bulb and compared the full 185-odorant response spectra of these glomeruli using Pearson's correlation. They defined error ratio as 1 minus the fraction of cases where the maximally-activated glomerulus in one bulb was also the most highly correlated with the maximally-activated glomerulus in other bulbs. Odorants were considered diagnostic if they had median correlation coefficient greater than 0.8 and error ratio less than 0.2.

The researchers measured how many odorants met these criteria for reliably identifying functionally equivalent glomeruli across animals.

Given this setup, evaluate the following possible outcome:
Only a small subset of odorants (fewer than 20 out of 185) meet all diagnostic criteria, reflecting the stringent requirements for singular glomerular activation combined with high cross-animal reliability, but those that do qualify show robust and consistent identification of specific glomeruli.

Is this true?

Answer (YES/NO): NO